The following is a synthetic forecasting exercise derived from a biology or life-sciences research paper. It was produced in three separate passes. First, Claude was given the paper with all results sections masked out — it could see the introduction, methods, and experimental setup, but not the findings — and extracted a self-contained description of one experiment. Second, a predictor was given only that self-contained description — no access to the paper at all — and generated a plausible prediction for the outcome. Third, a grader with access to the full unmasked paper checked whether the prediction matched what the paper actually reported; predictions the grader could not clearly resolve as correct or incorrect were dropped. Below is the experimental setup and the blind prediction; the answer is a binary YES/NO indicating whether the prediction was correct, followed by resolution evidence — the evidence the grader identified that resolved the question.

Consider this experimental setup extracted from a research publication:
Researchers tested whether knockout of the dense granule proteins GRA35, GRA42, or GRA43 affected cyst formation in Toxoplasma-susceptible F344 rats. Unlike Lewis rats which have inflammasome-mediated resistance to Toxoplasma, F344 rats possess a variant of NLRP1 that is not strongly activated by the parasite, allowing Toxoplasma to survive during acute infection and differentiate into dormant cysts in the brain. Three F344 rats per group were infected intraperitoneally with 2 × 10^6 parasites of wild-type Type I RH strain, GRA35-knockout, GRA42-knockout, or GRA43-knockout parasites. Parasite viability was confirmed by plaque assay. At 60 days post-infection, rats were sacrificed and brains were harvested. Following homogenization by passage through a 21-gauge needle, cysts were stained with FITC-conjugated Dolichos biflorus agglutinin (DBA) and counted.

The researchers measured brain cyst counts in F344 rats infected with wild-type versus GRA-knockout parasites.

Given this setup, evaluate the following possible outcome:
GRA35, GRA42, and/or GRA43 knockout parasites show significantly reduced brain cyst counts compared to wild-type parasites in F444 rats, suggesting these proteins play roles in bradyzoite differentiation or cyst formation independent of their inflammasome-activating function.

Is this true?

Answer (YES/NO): NO